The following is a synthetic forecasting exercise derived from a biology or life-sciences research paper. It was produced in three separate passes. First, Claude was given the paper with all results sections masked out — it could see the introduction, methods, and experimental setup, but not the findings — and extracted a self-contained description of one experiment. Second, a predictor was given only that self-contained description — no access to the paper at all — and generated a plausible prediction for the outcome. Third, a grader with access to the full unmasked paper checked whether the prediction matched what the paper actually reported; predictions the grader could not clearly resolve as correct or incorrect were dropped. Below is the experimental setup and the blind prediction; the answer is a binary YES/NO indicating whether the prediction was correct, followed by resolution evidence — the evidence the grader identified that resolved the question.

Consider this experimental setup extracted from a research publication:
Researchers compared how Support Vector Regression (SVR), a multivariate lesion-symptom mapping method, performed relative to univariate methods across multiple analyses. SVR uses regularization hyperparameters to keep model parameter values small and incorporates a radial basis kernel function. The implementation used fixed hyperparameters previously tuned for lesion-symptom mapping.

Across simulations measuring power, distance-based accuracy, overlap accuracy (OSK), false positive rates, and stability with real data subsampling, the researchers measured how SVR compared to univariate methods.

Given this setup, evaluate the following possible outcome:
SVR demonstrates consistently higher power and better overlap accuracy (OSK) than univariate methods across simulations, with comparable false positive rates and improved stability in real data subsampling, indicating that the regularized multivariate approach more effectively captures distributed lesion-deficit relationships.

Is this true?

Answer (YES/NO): NO